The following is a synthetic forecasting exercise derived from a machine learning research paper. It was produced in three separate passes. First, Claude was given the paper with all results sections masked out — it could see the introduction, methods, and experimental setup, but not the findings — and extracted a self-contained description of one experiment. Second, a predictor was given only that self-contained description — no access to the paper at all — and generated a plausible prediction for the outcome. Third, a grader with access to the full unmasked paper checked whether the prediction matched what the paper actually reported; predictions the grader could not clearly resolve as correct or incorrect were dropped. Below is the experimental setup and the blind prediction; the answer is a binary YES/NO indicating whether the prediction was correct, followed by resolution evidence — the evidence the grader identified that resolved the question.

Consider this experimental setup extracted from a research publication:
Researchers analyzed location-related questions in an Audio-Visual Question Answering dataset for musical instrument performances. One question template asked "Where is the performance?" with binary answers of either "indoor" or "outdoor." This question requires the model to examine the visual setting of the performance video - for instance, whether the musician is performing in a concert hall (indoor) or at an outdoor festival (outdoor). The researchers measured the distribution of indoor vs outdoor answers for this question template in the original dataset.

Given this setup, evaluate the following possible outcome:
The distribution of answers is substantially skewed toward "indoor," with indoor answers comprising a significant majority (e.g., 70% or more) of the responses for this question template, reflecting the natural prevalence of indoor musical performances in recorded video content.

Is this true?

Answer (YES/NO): YES